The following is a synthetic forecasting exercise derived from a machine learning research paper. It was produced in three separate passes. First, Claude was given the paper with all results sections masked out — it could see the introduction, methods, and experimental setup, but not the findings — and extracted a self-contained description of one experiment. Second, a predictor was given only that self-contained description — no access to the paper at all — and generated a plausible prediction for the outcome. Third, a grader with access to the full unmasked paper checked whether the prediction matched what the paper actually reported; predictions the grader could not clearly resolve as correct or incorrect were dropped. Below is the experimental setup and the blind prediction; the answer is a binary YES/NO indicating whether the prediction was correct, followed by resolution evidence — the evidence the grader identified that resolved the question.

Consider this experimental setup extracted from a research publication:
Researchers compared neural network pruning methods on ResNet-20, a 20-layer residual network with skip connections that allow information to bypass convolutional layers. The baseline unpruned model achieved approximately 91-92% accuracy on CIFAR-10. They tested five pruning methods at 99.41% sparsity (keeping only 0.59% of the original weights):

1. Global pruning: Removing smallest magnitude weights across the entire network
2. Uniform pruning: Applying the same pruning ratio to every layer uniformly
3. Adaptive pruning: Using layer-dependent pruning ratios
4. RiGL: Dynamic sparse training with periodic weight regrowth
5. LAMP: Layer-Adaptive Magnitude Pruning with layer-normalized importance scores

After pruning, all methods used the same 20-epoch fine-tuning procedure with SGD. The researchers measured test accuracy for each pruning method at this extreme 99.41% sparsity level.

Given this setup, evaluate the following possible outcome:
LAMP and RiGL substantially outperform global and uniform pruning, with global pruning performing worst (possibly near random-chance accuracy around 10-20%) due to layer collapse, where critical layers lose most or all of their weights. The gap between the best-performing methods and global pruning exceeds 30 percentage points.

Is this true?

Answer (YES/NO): NO